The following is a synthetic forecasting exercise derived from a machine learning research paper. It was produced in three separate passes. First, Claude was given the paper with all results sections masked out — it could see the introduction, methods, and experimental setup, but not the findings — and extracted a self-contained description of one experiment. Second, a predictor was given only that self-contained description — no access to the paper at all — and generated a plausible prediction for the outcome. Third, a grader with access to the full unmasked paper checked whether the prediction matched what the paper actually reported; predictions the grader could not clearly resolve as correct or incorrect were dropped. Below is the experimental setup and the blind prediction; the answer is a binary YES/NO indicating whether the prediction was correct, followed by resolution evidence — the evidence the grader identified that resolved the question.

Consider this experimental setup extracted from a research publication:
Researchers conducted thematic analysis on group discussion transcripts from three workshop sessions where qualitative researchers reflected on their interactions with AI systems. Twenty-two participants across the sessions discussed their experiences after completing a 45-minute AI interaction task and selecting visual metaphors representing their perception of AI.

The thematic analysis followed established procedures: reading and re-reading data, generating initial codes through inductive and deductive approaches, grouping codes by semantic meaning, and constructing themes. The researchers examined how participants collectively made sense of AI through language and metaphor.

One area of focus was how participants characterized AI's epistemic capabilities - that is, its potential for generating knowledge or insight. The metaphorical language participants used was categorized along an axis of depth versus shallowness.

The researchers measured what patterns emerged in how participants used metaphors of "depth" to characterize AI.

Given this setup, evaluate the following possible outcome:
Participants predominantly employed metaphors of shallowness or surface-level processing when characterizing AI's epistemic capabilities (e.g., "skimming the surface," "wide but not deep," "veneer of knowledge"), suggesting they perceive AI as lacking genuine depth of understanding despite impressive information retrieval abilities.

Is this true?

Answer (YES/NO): NO